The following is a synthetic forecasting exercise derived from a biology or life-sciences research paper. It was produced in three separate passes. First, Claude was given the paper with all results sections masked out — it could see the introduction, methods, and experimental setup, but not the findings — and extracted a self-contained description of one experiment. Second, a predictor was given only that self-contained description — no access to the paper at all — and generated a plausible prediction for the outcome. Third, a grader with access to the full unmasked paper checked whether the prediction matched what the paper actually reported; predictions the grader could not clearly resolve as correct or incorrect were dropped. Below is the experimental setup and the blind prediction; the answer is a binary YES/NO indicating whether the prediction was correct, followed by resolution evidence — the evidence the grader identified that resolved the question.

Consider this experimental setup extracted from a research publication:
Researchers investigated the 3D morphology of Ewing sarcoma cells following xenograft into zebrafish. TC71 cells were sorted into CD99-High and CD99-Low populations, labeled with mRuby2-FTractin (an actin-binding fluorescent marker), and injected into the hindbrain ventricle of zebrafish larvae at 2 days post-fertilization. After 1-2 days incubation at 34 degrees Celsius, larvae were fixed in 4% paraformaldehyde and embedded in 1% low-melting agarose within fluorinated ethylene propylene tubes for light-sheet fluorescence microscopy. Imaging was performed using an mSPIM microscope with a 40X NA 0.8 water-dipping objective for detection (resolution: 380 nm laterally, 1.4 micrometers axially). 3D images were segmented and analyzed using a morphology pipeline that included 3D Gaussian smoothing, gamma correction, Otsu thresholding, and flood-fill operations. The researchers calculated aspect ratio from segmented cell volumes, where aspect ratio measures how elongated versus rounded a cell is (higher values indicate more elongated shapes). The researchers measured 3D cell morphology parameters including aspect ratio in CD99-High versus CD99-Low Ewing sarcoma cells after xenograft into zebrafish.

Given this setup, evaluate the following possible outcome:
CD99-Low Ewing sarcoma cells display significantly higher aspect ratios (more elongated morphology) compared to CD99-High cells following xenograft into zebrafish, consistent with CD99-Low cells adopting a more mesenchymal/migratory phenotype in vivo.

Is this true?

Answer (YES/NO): NO